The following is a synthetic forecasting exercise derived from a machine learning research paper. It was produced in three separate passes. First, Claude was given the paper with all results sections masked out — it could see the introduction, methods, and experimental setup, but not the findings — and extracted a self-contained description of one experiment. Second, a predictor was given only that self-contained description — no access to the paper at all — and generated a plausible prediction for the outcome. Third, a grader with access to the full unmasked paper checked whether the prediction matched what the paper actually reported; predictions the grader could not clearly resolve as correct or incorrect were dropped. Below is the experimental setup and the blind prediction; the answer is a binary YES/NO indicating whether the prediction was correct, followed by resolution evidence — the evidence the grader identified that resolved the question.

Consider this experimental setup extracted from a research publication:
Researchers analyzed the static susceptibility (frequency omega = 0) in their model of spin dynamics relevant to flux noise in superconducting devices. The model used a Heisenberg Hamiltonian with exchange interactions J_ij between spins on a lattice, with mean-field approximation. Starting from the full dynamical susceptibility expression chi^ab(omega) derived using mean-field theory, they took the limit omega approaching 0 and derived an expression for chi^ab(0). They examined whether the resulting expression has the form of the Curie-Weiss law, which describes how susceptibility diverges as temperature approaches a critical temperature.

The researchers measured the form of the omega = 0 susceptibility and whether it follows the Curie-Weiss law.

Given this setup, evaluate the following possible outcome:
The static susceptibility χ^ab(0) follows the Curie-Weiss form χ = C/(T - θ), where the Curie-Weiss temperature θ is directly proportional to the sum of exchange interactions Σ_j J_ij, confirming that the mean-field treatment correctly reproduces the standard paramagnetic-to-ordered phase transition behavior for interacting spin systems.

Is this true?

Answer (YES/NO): YES